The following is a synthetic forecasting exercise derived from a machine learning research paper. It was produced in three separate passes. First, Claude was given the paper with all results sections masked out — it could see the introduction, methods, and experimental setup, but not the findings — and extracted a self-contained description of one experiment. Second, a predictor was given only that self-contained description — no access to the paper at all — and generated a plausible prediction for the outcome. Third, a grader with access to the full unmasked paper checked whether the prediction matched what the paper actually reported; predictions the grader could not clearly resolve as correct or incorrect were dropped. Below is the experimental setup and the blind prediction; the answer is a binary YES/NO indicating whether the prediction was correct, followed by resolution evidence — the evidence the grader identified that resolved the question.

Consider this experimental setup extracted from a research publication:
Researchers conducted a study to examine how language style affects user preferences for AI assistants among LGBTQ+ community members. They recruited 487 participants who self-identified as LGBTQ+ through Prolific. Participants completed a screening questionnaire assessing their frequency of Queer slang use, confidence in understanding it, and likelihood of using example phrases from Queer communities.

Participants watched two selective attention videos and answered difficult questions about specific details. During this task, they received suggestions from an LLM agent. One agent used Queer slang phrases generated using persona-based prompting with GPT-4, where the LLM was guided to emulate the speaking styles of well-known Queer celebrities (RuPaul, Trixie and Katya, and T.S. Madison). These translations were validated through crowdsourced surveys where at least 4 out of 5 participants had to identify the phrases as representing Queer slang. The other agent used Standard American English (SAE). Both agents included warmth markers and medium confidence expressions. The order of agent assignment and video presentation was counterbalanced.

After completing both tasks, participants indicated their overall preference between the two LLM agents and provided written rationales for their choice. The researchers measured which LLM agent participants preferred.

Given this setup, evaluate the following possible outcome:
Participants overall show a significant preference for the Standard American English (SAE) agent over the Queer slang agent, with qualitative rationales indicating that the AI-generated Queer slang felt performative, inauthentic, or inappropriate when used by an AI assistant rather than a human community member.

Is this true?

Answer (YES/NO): NO